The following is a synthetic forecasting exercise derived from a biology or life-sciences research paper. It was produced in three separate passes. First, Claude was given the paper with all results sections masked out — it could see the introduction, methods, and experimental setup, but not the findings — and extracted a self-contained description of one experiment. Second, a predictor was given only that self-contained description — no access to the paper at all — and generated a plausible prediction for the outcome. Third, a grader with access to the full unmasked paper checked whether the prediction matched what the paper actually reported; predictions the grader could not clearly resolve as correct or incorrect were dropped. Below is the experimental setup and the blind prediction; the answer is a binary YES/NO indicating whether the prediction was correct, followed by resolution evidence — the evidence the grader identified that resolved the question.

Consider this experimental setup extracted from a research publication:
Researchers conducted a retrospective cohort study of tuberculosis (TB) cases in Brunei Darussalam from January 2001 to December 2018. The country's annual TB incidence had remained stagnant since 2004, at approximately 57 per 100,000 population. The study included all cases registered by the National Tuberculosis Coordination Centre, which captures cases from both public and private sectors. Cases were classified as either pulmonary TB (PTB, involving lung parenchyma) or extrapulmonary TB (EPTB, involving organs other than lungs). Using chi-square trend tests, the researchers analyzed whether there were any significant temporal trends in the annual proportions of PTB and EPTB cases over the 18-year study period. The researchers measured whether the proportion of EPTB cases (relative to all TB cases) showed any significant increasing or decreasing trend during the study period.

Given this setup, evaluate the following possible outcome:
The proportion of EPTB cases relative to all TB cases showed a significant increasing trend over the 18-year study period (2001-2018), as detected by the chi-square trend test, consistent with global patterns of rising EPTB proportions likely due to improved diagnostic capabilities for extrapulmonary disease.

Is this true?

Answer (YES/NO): NO